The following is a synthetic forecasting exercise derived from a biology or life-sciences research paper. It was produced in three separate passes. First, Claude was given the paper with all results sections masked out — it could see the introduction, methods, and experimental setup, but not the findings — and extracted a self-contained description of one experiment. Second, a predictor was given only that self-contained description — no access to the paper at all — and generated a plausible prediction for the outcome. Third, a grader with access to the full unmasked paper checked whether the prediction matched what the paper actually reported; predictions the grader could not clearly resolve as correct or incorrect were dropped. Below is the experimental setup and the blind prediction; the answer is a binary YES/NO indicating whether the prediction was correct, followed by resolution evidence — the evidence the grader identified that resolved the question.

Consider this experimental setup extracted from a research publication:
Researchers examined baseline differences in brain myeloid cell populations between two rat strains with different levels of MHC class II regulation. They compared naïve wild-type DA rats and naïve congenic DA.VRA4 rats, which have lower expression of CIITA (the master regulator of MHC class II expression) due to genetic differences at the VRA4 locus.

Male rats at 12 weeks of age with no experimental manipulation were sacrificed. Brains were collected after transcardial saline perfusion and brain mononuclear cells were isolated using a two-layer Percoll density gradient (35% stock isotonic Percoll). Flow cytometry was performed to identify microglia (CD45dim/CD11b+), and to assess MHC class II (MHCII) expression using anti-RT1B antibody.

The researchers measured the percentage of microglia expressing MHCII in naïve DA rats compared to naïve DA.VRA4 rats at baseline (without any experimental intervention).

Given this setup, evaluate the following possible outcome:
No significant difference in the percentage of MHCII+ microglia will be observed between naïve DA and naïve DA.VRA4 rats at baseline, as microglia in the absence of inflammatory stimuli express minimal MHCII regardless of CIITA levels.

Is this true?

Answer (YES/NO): NO